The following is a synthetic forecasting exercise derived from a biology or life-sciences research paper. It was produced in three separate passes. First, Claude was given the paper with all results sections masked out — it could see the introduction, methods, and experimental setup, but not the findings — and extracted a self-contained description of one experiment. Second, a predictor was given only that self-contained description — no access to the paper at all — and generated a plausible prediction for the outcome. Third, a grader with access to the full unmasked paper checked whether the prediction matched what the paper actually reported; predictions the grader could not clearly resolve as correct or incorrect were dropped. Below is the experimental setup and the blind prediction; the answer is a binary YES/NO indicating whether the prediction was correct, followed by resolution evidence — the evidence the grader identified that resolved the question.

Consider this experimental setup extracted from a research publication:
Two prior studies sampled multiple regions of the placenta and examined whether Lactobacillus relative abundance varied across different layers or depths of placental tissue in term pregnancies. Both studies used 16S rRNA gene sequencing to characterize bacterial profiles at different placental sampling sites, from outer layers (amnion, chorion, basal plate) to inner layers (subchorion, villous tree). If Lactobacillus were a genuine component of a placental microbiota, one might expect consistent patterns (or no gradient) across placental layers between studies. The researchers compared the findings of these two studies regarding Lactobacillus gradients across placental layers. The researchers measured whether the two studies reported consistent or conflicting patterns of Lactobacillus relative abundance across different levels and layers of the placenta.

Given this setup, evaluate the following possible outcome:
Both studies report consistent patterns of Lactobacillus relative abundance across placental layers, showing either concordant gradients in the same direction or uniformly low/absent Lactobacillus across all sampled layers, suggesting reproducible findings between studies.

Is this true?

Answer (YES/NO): NO